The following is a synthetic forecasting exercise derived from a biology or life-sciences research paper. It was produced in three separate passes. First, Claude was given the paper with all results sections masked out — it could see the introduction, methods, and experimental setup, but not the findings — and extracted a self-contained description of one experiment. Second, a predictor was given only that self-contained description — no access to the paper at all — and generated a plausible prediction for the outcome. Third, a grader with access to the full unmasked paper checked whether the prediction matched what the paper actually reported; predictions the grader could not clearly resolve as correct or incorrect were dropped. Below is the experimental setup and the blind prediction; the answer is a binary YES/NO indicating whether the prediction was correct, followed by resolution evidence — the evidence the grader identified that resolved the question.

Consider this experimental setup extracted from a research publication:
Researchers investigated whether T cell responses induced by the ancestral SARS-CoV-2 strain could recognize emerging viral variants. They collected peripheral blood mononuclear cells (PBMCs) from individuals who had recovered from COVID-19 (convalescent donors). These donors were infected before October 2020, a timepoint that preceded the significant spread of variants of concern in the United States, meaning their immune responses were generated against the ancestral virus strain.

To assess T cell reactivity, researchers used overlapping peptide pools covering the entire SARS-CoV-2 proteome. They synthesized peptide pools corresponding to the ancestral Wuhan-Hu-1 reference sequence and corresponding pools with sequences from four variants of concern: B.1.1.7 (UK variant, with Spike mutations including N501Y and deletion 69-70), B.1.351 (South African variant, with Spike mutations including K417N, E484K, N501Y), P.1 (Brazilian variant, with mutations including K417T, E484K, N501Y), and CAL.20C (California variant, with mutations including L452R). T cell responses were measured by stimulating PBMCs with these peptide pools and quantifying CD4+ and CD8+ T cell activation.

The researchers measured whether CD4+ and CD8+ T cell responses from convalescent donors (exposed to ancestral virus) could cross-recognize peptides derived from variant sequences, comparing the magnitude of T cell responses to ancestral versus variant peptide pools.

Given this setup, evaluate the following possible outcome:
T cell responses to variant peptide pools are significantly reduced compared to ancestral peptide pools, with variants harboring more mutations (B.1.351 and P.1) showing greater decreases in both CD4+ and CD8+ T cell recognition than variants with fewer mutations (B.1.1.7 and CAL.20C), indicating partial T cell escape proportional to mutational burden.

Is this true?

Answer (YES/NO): NO